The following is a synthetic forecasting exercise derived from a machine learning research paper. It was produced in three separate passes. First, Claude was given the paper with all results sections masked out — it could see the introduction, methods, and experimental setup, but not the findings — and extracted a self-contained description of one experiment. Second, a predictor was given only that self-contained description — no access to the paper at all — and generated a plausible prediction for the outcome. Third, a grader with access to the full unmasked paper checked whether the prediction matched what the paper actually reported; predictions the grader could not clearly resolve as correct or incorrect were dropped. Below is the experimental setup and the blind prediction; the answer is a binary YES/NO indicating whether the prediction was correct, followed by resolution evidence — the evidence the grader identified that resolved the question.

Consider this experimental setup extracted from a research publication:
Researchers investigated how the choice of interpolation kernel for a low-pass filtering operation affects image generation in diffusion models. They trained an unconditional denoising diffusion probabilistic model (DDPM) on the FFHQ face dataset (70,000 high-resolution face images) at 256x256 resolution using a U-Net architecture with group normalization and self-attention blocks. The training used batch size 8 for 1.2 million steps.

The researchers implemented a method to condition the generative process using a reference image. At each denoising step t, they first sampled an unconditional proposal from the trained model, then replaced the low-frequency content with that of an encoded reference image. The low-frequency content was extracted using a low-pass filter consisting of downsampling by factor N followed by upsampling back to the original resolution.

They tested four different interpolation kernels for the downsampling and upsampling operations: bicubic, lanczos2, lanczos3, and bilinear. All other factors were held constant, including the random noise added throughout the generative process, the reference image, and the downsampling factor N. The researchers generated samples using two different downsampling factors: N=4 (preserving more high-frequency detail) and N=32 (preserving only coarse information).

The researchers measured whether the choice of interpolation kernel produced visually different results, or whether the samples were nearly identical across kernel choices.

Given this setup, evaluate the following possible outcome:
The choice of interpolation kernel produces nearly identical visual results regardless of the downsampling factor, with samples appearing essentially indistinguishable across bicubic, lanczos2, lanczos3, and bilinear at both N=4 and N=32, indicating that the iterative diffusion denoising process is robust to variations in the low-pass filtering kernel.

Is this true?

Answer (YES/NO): YES